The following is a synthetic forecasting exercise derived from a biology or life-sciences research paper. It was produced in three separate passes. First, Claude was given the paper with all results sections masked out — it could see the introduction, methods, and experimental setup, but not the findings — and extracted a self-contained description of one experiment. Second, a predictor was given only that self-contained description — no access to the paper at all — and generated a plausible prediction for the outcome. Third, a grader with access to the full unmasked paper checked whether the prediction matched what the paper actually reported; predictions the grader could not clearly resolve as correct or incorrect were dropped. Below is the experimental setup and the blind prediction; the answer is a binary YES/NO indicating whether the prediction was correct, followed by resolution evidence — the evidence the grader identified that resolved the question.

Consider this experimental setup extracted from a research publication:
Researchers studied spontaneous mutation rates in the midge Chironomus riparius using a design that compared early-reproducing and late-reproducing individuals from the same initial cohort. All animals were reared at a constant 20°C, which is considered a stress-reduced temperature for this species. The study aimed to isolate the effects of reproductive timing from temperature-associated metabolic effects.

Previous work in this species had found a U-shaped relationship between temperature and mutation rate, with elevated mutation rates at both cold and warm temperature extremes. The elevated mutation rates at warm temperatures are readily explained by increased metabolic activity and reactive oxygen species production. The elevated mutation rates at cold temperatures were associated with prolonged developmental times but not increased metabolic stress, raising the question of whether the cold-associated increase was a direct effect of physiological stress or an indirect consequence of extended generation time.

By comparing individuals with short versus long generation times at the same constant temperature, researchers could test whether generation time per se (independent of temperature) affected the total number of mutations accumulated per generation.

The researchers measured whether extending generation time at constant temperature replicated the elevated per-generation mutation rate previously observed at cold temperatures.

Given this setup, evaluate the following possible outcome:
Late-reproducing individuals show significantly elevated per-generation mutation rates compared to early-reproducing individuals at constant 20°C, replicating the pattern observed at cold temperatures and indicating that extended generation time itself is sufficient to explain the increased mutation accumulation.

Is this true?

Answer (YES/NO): NO